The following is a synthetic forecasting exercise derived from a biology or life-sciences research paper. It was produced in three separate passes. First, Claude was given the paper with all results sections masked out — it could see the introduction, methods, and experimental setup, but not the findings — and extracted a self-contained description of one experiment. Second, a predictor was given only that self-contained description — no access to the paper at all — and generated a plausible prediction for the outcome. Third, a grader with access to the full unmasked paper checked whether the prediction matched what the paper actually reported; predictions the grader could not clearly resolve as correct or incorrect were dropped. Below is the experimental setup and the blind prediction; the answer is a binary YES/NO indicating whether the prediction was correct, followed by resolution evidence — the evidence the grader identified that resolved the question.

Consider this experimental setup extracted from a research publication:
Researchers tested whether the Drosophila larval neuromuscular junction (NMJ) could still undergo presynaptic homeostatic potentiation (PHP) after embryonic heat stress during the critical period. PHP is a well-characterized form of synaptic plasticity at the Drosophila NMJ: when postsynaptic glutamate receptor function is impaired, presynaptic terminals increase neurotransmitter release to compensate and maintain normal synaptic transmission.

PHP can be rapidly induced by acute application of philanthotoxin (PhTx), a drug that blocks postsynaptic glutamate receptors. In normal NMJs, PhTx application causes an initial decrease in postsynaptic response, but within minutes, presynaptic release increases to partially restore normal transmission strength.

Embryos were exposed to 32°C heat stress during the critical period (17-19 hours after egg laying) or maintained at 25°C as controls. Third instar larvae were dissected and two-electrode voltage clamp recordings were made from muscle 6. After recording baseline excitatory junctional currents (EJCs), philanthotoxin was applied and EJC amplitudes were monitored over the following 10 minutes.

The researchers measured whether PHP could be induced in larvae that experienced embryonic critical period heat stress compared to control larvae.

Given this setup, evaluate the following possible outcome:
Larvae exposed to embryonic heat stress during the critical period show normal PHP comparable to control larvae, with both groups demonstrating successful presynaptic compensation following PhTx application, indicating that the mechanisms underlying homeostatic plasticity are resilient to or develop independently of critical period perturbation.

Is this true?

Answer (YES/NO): YES